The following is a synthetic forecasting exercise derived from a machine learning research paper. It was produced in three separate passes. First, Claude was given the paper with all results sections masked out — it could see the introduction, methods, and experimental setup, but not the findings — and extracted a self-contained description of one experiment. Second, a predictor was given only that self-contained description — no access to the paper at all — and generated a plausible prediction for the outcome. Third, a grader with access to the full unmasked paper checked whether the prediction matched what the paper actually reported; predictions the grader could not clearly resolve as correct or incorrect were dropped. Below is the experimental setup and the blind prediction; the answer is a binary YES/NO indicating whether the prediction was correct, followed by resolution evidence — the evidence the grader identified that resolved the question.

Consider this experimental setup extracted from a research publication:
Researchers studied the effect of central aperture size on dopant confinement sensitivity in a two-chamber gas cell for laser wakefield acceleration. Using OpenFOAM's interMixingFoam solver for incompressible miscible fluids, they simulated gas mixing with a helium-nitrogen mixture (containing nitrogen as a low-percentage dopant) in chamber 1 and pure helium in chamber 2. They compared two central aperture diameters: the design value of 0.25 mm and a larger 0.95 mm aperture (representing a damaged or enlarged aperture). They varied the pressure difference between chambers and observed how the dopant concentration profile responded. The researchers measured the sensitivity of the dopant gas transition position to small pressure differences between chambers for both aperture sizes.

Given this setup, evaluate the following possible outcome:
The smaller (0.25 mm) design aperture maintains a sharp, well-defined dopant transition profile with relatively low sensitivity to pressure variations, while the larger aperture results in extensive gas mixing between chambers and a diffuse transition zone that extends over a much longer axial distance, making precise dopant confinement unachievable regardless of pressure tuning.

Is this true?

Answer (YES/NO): NO